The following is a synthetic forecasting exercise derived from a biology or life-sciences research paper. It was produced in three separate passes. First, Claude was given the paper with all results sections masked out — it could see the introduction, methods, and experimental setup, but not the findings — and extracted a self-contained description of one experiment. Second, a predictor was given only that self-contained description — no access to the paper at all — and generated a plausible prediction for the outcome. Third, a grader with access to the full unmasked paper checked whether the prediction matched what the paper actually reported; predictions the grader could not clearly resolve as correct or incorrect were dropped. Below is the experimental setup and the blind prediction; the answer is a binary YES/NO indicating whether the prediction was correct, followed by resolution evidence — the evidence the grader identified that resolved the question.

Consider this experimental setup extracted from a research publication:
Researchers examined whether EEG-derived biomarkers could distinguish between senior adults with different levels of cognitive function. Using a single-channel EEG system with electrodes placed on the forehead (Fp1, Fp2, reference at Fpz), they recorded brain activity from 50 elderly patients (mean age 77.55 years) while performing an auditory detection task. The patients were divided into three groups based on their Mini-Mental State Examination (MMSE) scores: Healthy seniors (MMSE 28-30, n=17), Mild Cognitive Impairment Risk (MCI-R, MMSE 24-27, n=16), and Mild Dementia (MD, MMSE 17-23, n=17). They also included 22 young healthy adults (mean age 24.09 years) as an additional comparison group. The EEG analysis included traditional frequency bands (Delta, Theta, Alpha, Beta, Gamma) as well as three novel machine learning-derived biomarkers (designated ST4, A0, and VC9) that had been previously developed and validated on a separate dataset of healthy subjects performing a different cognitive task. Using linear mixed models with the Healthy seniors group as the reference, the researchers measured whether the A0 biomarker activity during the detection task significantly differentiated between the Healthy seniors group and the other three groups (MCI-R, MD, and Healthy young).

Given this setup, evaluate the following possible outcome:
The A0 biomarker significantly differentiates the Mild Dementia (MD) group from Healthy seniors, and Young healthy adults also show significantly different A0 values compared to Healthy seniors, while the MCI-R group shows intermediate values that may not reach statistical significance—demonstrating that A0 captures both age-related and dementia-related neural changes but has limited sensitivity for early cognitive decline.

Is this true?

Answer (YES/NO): NO